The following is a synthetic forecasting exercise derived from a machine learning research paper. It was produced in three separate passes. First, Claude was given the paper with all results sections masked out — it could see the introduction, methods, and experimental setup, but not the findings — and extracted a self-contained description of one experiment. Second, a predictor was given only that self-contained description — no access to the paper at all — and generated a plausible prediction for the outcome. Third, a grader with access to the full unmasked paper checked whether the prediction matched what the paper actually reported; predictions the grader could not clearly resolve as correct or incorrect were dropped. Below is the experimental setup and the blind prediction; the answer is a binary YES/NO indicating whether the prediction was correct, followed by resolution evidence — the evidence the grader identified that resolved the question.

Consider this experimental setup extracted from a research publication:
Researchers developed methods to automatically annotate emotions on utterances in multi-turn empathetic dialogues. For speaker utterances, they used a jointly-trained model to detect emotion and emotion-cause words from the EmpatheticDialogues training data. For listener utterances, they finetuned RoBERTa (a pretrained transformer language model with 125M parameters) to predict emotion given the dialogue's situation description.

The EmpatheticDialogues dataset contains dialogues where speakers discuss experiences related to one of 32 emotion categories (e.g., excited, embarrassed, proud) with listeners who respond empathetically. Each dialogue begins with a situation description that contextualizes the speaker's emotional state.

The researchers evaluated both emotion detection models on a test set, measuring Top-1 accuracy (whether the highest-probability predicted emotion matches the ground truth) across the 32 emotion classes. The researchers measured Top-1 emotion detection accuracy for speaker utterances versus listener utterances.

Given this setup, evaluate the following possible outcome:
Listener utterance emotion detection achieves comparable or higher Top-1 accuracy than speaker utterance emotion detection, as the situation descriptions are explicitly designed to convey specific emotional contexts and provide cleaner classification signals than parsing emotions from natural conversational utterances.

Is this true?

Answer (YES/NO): YES